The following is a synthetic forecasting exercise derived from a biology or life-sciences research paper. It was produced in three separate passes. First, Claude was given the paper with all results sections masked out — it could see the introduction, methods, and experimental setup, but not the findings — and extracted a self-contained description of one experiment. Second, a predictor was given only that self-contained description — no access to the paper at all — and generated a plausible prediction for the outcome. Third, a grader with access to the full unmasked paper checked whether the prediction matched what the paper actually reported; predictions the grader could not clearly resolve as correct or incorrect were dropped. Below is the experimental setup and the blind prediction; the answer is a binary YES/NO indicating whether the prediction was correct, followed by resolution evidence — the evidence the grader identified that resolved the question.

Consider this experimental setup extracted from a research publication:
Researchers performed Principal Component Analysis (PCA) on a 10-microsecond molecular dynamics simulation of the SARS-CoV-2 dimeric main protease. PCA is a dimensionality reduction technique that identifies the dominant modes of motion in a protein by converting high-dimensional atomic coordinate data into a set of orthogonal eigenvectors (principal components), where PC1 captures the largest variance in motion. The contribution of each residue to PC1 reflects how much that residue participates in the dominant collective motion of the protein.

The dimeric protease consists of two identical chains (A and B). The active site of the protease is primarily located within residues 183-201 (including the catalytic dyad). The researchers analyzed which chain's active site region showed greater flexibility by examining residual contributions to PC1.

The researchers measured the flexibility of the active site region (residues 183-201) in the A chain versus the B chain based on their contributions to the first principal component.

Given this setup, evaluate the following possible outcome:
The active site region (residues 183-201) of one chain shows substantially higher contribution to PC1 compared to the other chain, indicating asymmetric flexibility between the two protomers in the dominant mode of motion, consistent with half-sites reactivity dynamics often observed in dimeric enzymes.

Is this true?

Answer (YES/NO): YES